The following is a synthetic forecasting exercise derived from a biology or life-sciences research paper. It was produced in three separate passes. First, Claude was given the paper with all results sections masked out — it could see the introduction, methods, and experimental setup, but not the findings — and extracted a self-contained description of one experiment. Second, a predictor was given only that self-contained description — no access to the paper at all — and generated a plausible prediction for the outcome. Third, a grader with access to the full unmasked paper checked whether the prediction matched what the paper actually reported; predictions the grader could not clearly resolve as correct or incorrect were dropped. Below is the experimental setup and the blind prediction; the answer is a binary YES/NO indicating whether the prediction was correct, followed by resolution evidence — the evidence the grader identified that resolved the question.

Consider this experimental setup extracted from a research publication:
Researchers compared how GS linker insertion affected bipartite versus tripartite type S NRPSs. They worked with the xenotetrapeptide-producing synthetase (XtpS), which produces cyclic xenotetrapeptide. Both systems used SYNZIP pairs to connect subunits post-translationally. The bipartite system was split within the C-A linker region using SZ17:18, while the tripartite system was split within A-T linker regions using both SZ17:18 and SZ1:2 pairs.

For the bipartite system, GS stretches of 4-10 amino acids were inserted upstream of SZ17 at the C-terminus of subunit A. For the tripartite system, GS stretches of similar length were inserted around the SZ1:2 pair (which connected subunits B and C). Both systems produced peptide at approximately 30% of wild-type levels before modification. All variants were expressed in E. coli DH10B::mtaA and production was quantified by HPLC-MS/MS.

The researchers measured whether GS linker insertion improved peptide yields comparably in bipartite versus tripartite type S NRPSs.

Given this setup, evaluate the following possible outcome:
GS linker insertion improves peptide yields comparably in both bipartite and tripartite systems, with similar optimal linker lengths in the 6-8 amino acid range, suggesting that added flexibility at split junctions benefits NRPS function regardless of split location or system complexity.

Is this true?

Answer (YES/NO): NO